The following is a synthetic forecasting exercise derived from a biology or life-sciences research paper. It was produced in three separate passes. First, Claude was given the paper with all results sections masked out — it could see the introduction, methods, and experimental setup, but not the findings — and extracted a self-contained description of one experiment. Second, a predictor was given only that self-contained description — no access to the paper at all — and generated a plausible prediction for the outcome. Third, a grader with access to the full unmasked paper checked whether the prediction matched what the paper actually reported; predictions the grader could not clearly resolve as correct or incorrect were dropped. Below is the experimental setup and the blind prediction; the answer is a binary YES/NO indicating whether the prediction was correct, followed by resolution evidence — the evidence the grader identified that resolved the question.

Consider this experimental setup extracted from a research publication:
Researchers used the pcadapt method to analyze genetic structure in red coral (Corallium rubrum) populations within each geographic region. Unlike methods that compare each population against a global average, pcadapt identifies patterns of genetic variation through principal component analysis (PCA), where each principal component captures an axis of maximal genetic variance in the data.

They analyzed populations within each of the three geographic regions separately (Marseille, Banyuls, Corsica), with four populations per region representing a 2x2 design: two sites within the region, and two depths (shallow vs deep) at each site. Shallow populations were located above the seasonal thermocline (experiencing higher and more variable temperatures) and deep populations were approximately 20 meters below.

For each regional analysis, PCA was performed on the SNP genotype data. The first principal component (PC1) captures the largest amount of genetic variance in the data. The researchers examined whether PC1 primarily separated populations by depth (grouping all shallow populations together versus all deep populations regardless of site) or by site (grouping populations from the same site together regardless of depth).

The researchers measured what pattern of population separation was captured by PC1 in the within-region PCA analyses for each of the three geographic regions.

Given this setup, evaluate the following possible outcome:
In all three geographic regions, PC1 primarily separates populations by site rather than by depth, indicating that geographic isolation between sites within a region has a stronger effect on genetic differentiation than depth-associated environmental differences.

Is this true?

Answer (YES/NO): YES